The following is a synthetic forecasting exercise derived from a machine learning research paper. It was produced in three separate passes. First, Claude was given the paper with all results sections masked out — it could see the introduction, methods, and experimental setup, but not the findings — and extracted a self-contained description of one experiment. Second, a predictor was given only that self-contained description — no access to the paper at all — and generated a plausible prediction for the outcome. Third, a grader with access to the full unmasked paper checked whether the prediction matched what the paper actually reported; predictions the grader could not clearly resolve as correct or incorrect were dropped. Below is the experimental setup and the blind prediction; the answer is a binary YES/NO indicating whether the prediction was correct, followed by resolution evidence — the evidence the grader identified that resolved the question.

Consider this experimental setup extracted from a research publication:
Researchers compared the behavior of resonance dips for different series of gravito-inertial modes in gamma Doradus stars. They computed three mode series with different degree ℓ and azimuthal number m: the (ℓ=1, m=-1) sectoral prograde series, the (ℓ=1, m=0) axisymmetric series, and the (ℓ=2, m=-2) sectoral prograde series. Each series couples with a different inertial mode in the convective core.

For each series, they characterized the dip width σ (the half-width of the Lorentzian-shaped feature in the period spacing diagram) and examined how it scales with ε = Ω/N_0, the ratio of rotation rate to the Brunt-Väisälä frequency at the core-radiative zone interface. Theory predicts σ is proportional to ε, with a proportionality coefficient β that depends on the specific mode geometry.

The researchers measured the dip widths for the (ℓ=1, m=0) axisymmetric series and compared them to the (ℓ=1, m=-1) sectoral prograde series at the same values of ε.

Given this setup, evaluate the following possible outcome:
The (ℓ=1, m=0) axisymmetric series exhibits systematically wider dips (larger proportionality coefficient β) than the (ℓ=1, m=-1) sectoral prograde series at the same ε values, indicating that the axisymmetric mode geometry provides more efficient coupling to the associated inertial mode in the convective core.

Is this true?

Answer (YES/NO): NO